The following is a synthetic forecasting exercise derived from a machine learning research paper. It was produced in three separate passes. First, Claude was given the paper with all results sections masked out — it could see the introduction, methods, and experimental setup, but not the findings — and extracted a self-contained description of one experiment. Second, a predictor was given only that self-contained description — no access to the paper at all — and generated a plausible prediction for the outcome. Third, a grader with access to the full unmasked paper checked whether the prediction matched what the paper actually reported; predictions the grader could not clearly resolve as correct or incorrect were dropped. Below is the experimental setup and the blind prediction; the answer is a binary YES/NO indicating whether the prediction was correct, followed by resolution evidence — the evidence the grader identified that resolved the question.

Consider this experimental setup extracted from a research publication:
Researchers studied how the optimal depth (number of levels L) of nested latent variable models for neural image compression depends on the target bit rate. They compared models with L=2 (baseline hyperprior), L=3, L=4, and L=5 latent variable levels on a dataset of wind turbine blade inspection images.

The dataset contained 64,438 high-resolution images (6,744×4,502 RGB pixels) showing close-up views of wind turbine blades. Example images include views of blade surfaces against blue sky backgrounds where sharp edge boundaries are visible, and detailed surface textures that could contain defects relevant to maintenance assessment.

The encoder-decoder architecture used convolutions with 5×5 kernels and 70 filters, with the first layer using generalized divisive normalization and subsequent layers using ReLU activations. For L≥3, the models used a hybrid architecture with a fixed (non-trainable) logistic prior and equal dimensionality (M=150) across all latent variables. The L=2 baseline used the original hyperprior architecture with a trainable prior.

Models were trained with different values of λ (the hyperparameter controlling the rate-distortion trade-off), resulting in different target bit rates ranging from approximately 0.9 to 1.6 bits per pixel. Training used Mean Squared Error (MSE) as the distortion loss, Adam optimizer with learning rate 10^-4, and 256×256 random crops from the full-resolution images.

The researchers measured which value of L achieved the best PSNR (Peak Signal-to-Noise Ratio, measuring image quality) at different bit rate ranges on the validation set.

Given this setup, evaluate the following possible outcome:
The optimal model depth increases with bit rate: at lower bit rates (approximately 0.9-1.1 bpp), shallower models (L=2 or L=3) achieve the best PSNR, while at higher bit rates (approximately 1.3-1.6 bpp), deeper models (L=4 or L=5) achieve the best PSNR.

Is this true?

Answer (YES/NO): NO